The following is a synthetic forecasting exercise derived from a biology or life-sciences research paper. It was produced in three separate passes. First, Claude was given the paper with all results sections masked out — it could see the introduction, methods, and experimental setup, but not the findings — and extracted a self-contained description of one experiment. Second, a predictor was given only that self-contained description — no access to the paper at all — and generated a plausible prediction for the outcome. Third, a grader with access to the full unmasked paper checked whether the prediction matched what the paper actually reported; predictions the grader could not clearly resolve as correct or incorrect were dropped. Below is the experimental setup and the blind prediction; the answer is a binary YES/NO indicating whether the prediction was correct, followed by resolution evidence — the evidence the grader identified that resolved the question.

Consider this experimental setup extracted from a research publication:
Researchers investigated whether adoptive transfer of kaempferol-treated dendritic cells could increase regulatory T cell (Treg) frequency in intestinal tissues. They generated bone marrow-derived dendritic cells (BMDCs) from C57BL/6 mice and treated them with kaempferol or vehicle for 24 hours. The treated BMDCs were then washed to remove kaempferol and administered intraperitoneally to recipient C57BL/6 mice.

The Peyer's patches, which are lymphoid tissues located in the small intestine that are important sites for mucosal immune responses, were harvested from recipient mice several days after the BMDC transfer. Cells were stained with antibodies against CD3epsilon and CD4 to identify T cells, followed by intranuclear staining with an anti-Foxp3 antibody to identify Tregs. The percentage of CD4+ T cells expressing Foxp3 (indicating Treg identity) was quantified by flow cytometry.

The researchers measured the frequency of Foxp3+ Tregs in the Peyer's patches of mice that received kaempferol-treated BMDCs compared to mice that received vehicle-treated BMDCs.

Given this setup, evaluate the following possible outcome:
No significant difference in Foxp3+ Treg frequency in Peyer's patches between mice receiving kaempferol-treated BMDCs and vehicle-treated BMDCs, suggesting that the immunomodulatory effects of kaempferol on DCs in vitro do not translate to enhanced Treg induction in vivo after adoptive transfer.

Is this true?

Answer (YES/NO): NO